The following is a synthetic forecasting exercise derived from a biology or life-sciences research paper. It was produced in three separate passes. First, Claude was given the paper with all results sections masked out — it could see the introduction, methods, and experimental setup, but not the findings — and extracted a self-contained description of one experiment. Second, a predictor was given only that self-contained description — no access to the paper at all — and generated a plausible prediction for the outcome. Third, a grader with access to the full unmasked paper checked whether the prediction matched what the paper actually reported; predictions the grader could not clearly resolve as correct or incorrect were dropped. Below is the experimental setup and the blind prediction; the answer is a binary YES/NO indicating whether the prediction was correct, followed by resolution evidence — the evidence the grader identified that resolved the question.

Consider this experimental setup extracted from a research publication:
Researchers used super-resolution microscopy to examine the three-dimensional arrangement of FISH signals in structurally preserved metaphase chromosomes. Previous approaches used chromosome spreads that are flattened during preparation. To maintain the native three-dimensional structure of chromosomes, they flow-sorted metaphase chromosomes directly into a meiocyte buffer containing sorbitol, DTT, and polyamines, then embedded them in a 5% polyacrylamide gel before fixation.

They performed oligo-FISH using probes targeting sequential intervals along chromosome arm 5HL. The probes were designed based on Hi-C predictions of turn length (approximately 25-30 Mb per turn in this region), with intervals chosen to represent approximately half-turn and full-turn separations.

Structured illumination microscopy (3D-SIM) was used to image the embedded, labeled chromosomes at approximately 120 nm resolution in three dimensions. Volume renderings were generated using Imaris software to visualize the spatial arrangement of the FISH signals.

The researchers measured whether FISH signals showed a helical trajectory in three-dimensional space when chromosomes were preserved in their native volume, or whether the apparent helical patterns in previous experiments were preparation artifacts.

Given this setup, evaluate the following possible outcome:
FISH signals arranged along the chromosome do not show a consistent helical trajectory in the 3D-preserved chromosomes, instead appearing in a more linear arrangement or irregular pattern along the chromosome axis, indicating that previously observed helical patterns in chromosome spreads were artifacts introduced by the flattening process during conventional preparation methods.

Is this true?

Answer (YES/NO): NO